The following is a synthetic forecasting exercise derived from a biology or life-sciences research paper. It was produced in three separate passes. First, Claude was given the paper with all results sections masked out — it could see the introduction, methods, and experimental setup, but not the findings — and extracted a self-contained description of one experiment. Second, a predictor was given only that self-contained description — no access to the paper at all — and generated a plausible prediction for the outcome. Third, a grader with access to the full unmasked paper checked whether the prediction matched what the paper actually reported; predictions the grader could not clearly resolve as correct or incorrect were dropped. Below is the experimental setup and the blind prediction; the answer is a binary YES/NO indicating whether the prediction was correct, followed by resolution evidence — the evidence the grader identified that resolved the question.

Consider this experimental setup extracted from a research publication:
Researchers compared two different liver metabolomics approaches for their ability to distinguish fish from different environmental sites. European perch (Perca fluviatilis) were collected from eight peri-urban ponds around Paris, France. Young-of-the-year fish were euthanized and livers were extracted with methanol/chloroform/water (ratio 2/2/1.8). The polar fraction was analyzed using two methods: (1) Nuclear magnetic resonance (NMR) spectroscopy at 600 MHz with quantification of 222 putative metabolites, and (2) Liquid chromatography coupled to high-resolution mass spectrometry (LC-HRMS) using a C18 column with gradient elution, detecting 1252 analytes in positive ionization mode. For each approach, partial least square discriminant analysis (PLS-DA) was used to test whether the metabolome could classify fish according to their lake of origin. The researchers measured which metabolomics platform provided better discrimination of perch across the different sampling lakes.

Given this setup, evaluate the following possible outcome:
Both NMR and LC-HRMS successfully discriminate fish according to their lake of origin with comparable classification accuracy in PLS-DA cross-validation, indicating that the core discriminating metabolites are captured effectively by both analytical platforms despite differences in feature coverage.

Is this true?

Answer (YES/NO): NO